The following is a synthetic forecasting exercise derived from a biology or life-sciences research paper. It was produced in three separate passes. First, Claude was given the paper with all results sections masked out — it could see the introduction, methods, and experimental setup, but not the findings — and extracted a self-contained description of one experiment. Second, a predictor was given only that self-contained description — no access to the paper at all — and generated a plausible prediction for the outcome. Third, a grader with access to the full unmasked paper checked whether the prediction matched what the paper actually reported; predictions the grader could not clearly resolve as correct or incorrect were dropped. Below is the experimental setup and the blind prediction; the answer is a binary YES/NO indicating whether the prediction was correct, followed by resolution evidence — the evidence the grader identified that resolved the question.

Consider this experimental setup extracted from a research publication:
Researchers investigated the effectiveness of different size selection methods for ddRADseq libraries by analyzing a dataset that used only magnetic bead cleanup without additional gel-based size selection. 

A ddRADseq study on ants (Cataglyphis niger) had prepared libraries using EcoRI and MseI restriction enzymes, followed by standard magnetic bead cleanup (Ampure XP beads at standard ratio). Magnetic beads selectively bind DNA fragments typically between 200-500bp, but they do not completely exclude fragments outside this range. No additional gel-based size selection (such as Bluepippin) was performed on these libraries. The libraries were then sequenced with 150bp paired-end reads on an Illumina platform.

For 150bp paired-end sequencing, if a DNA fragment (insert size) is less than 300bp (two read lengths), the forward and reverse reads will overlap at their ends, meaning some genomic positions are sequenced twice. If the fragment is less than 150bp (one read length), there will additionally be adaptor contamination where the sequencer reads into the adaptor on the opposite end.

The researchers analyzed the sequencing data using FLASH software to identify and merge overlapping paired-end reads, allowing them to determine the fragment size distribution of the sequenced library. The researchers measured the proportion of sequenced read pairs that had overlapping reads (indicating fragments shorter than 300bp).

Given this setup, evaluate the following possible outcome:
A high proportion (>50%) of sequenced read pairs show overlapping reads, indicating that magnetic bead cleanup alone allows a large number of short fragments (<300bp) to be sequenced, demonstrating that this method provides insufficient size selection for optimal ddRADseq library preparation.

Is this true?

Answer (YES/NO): YES